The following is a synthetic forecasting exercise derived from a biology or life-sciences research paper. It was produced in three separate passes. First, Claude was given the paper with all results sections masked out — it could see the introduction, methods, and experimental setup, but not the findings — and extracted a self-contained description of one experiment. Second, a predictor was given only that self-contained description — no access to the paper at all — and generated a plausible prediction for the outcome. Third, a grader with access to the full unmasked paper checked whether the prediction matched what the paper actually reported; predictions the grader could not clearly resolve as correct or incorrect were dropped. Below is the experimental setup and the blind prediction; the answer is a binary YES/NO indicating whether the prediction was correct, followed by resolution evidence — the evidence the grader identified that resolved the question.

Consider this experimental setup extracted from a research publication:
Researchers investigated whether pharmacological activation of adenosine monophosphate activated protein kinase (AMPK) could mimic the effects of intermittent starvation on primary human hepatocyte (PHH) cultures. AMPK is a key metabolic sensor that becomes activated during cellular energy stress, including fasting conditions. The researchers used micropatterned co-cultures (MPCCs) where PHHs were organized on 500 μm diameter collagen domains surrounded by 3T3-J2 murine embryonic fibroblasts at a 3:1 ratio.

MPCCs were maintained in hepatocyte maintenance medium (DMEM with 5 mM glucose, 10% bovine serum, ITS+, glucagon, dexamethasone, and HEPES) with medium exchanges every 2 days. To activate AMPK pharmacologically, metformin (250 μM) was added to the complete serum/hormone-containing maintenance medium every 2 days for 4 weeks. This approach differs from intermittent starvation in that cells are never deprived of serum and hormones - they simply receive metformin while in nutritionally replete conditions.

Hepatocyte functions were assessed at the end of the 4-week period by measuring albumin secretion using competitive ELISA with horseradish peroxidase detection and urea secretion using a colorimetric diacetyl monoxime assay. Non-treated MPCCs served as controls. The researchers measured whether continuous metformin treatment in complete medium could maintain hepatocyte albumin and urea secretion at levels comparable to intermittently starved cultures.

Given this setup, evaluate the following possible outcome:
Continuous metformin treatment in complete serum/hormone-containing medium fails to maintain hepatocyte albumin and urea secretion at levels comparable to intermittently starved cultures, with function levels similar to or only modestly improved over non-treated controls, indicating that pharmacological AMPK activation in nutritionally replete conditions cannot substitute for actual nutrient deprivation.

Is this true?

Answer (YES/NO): NO